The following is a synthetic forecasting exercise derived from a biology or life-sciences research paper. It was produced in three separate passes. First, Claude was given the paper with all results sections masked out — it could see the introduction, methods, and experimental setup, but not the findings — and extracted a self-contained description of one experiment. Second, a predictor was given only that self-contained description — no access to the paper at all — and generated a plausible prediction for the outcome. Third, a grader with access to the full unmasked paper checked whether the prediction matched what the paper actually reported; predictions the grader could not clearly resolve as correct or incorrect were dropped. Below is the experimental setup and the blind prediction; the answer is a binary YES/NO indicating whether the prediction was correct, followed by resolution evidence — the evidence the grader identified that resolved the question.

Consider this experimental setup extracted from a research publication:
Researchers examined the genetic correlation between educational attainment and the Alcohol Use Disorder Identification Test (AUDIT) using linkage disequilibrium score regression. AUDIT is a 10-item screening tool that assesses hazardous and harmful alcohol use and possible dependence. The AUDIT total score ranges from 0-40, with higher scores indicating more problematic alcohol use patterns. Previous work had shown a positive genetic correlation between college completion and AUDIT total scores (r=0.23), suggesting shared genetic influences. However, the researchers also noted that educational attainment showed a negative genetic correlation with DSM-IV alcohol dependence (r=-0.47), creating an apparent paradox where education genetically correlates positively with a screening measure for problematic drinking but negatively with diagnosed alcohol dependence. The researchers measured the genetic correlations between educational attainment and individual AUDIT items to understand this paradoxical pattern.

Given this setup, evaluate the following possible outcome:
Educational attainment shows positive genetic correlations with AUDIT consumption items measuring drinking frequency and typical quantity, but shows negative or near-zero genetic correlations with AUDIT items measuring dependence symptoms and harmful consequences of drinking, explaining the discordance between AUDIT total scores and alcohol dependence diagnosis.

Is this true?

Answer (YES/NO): NO